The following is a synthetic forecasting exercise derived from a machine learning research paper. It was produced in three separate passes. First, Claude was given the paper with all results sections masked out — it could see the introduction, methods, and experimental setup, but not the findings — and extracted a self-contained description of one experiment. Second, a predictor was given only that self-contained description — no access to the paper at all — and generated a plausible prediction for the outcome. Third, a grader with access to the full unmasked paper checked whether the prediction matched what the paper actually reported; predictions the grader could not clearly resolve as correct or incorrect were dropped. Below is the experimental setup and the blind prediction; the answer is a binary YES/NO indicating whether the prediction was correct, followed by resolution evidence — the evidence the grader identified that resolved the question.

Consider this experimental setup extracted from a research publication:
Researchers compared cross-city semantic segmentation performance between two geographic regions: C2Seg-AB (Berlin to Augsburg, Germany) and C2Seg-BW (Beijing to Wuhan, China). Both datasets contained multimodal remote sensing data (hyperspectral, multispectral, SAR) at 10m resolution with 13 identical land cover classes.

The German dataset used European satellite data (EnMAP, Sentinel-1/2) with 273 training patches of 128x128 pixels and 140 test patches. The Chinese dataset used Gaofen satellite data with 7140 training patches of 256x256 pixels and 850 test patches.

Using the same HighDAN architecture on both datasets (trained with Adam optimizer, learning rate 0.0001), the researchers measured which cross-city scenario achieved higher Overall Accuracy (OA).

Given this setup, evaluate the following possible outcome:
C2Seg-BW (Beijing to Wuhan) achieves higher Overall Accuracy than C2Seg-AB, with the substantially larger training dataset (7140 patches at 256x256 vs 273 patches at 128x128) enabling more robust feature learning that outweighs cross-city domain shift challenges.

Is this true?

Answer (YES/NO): NO